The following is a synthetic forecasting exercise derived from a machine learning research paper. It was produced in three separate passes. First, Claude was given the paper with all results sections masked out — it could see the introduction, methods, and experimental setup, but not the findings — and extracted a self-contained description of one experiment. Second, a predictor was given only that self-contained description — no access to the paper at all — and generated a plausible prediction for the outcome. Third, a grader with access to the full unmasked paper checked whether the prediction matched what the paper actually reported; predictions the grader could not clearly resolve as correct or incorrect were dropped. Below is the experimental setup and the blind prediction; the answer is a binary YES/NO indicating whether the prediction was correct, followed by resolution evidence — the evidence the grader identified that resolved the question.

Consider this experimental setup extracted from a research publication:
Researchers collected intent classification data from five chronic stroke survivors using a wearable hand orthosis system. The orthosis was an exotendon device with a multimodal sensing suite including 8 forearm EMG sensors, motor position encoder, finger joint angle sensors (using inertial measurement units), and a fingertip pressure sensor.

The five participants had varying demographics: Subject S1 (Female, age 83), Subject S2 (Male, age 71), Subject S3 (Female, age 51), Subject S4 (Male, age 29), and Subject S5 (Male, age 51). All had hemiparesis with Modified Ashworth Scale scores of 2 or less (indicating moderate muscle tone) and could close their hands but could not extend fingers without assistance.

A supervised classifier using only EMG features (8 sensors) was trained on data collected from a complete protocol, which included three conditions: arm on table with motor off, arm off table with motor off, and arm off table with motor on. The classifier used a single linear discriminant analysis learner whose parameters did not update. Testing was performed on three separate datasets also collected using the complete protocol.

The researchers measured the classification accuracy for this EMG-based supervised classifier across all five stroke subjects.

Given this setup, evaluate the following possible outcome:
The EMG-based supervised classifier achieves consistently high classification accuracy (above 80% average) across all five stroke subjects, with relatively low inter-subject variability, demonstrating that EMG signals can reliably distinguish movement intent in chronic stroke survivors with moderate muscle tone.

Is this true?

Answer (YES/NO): NO